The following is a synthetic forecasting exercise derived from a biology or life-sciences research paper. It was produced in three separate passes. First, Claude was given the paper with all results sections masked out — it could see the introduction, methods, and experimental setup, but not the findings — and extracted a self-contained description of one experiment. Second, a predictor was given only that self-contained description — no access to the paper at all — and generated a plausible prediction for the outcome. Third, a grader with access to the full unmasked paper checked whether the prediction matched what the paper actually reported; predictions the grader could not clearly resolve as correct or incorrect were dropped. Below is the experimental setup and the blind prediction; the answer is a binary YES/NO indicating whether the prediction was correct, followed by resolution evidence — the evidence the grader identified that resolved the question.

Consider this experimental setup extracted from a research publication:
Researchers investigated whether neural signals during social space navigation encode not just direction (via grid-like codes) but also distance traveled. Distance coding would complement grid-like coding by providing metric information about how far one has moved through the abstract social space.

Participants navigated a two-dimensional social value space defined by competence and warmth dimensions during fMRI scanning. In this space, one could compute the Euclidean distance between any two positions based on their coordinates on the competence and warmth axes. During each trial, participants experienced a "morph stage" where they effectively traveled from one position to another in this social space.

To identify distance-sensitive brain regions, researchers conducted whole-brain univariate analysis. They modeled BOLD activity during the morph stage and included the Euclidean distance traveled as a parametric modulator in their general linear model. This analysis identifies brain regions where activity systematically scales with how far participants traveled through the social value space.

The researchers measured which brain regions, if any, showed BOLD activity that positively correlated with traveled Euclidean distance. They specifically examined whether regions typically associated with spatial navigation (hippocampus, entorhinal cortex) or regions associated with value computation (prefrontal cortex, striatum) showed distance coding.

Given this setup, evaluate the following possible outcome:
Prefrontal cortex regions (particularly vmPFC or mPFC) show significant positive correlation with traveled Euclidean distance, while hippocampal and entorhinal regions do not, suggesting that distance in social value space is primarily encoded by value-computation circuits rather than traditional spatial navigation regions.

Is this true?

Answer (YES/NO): NO